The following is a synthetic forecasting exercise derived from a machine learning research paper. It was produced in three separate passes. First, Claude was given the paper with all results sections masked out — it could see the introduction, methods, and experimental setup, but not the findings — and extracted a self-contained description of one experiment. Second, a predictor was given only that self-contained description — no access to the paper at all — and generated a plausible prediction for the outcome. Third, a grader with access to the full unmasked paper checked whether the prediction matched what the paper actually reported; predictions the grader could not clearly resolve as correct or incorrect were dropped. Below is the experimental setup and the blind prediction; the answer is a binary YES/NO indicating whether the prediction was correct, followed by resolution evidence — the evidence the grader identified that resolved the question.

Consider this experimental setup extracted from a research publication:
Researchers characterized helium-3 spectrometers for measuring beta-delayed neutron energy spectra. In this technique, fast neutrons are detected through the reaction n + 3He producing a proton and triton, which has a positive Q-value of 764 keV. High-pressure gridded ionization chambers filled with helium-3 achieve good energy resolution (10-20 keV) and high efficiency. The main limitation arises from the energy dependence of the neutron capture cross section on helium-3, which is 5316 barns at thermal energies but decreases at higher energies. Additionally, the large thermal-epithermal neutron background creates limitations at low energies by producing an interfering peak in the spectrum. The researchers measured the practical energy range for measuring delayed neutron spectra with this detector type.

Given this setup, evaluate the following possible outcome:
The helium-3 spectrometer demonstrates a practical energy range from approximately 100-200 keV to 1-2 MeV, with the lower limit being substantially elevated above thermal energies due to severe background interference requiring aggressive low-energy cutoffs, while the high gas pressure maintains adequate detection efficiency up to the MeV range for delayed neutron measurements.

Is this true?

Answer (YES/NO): NO